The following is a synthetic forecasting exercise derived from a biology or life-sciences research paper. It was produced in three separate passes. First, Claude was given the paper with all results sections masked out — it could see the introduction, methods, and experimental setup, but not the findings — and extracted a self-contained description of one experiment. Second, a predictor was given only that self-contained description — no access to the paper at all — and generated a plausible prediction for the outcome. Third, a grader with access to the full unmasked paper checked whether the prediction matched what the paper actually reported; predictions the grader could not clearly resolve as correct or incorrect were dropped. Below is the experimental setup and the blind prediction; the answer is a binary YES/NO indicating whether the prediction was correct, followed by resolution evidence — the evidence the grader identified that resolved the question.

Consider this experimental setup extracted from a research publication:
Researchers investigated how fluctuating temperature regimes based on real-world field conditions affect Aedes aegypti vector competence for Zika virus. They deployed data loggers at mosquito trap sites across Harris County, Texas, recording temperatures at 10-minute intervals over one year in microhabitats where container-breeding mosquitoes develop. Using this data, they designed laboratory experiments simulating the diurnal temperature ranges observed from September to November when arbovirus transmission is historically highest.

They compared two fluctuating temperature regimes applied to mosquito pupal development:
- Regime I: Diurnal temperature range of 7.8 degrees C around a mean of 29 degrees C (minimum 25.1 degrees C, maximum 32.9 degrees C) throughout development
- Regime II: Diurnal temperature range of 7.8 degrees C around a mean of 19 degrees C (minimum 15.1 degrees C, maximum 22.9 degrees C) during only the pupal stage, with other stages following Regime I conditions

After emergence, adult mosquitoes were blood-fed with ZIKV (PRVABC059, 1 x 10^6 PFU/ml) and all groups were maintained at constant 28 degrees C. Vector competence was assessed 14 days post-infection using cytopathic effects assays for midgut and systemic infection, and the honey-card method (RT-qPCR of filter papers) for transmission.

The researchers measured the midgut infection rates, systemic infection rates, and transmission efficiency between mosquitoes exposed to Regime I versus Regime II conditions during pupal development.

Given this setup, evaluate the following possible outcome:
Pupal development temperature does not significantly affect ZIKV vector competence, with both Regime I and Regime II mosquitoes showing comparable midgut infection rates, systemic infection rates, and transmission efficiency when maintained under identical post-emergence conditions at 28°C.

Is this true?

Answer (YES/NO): NO